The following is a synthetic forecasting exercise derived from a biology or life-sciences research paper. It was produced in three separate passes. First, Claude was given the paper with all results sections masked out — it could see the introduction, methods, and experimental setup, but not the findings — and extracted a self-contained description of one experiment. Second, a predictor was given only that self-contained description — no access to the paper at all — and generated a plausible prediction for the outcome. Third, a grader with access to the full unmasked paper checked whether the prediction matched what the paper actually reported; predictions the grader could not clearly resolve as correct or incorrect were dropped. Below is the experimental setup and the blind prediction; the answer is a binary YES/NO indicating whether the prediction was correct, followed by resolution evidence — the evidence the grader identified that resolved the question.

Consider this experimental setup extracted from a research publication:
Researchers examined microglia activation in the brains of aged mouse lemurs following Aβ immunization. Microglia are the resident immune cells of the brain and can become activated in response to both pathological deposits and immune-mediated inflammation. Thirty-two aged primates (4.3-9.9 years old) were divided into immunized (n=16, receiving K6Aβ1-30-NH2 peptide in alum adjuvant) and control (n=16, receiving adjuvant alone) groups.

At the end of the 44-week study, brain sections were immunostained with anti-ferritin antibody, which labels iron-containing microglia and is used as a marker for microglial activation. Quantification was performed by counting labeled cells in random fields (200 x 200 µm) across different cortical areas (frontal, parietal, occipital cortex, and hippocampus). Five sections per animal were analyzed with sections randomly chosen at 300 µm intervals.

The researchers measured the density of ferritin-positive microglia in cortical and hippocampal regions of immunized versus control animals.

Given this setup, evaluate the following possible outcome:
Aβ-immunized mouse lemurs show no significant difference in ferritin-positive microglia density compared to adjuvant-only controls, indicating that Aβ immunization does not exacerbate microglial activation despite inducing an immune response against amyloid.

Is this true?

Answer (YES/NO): NO